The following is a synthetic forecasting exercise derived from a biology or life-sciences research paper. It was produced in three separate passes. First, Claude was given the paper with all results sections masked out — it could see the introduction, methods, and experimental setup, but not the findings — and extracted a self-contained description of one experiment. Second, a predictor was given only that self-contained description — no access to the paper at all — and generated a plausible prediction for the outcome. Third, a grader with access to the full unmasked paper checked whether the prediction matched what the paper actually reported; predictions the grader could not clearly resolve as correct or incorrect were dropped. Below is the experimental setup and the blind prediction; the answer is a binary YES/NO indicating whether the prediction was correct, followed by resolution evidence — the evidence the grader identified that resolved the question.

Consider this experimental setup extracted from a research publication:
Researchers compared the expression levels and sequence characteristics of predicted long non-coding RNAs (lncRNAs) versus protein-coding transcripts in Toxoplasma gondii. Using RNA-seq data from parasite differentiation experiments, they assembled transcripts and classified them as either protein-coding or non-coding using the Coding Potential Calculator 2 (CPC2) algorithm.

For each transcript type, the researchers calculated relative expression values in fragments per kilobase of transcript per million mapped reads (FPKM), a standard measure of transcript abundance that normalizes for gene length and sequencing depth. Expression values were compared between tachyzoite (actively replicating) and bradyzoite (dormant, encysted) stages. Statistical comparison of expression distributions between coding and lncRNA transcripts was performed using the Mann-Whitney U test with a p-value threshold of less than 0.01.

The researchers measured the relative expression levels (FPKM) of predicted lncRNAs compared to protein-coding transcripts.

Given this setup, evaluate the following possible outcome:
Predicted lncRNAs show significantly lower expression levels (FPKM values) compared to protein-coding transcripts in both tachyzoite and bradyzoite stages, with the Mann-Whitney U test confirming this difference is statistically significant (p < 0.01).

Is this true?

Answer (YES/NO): YES